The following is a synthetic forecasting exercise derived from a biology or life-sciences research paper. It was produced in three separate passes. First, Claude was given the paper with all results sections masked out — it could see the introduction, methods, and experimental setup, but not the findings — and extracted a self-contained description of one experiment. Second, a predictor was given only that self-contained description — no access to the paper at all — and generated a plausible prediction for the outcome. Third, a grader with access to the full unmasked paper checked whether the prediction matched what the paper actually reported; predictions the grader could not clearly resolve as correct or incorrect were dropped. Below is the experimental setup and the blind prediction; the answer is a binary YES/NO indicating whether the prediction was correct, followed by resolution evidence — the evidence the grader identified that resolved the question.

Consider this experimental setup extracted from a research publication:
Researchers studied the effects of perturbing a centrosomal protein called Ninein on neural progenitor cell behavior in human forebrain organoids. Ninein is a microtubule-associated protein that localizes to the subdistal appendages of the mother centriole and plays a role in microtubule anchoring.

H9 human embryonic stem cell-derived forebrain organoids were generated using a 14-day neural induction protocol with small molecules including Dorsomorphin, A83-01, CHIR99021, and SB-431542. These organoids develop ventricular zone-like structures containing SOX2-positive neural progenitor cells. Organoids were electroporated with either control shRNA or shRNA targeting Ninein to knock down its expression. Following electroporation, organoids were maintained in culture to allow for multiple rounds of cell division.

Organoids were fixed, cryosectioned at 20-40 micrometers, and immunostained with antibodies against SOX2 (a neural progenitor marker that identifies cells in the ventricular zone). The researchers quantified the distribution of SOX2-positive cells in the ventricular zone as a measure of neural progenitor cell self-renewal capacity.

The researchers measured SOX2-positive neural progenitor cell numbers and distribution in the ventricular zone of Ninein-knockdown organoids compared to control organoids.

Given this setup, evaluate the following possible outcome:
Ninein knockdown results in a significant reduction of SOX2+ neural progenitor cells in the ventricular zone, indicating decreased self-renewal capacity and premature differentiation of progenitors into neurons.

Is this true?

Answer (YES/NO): YES